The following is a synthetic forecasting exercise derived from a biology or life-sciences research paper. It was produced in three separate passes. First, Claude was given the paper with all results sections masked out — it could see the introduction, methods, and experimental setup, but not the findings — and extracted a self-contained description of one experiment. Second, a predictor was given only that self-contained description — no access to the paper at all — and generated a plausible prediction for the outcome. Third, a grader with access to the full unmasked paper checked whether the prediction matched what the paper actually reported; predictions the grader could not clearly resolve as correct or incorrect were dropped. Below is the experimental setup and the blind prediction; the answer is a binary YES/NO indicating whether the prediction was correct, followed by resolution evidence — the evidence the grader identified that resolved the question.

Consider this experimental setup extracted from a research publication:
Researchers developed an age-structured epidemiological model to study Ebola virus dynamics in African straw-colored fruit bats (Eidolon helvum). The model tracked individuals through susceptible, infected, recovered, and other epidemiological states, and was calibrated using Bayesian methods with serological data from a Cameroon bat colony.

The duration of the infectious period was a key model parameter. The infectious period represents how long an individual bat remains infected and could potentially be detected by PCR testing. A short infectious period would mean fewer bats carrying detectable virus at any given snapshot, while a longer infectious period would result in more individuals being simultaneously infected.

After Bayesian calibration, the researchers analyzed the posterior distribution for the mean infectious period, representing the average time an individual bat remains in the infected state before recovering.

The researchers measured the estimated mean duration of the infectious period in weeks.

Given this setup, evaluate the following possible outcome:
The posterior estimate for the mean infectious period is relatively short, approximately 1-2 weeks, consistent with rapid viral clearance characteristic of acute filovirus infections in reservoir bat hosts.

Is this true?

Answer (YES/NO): YES